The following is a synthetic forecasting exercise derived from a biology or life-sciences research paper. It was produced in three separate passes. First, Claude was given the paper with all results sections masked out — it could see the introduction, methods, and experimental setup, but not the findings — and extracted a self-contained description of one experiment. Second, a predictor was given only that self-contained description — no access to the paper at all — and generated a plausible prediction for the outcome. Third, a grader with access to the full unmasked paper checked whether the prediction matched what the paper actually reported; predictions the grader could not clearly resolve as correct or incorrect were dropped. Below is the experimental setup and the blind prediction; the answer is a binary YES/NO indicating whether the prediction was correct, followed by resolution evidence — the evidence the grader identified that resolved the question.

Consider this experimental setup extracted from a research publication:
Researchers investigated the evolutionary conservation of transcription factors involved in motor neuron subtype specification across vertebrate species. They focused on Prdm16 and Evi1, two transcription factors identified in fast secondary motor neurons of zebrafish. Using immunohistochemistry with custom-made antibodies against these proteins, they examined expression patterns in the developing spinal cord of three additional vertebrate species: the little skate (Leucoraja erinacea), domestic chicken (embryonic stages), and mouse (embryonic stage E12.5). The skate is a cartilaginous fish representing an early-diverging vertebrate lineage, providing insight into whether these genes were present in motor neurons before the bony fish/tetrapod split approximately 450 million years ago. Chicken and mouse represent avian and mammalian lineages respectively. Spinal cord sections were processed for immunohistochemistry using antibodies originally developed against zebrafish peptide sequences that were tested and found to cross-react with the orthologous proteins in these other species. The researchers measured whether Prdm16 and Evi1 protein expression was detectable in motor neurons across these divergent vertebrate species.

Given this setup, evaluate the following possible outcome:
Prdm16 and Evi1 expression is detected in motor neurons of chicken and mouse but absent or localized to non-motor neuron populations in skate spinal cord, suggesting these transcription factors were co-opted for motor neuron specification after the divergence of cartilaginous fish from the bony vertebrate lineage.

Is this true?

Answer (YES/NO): NO